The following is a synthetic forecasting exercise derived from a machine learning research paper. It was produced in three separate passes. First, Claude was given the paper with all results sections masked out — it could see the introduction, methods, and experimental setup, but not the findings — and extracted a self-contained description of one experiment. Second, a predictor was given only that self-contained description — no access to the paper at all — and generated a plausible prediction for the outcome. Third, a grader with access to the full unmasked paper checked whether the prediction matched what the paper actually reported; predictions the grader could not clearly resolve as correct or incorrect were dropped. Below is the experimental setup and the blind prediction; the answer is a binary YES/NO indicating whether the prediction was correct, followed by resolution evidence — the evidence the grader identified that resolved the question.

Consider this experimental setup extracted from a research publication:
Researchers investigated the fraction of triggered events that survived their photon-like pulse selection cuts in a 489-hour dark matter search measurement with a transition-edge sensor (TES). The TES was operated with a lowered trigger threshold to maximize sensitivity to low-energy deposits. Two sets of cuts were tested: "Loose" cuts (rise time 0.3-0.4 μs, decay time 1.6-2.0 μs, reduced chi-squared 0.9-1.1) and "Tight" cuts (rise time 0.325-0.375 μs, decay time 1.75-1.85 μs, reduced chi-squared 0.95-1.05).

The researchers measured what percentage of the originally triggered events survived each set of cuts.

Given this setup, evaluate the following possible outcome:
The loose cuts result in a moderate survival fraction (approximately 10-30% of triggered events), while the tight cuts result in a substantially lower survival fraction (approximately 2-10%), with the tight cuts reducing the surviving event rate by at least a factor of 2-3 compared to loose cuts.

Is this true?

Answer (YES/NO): NO